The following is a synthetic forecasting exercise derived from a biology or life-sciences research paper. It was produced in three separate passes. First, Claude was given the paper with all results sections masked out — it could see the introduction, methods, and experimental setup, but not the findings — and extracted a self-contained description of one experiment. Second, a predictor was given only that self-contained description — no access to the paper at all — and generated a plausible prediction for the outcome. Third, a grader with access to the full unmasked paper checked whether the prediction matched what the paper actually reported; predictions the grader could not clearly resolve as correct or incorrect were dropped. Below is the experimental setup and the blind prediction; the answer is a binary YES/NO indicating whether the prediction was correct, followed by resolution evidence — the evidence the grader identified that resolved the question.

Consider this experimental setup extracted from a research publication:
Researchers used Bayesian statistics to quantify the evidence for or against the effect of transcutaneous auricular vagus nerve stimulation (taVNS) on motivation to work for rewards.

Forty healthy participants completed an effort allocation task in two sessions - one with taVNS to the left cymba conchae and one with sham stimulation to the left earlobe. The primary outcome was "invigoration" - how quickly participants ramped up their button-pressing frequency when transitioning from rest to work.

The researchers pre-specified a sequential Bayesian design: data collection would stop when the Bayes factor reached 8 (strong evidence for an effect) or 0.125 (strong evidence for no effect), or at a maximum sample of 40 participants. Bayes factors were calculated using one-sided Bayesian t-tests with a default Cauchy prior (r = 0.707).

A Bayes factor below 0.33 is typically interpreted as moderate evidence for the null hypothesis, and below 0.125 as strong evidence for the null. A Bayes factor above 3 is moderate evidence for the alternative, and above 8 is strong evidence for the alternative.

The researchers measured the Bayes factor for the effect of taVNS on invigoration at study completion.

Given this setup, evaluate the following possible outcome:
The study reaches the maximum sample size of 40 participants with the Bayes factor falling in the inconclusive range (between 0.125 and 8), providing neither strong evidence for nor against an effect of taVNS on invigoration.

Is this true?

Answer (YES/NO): NO